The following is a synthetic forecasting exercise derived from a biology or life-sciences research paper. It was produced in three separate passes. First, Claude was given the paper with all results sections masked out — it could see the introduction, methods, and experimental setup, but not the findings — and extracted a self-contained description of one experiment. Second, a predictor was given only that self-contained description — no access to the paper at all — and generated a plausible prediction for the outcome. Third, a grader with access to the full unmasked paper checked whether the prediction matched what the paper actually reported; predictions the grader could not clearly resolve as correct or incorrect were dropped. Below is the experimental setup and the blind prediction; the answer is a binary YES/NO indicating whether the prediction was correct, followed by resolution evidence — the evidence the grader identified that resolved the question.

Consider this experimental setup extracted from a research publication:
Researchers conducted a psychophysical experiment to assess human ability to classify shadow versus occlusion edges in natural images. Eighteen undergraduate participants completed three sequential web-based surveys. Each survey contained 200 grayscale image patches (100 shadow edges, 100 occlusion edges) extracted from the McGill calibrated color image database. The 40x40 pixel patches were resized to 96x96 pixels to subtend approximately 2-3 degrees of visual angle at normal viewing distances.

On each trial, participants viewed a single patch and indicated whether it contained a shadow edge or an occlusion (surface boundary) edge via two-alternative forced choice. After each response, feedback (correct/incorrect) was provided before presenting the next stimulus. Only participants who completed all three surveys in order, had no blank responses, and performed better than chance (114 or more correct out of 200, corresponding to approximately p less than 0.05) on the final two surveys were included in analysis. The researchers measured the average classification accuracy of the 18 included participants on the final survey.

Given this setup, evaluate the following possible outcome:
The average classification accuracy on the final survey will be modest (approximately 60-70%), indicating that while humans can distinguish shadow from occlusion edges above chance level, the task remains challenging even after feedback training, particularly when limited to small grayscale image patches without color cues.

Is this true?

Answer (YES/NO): NO